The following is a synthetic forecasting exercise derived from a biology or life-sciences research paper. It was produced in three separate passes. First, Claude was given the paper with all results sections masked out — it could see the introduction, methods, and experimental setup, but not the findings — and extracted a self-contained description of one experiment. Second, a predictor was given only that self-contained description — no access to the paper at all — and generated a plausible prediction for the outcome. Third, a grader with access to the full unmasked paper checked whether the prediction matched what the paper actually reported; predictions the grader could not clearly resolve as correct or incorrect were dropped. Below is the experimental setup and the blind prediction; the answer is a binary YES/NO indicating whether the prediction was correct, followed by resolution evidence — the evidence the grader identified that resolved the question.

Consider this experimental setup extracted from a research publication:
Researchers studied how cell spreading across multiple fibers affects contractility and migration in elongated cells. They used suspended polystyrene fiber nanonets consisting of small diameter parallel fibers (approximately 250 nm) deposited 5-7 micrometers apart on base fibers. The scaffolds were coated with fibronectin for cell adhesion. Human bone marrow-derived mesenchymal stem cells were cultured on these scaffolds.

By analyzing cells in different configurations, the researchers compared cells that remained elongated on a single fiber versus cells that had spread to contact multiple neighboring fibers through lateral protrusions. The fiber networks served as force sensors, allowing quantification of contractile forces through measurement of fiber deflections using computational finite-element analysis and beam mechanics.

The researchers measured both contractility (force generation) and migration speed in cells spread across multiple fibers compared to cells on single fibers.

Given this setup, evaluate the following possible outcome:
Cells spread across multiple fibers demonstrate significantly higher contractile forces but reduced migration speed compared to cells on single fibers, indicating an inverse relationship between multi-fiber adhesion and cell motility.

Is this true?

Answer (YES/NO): YES